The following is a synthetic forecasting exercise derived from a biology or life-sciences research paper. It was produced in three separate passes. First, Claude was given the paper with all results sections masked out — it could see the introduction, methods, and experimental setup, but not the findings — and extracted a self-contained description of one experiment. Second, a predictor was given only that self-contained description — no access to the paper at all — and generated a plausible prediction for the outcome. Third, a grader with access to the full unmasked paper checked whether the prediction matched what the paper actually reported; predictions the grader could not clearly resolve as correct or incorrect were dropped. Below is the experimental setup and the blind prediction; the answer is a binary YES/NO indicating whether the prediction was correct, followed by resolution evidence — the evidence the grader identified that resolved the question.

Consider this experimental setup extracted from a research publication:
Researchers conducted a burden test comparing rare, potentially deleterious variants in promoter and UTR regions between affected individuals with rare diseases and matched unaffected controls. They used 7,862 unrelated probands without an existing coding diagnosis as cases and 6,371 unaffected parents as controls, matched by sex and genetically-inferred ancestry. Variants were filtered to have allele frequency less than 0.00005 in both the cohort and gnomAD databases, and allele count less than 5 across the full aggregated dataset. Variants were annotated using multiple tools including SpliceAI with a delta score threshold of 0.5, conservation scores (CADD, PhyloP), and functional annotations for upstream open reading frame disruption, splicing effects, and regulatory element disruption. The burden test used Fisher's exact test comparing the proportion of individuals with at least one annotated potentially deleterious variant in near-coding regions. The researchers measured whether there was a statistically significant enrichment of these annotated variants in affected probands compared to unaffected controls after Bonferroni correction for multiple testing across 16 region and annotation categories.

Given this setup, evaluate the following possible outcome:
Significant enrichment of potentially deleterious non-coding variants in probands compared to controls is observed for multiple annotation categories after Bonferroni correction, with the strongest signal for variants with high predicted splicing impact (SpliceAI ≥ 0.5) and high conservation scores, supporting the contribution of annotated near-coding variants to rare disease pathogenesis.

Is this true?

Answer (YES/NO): NO